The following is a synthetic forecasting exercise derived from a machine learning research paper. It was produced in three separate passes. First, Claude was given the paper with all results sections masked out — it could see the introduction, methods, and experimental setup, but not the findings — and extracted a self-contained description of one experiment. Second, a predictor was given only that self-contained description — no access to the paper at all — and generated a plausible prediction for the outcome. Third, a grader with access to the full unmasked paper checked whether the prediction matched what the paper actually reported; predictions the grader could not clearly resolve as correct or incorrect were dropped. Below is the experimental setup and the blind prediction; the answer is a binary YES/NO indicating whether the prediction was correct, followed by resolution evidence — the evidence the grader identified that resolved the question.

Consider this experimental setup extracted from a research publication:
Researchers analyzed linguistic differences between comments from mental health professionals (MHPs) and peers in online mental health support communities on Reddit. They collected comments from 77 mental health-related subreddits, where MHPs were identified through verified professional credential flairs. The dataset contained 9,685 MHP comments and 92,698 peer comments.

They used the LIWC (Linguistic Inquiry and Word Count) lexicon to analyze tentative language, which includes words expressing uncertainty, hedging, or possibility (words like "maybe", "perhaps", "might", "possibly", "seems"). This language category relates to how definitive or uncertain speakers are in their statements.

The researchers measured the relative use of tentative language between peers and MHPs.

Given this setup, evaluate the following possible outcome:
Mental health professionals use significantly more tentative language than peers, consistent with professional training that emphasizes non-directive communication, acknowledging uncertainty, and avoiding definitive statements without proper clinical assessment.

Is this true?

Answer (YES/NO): YES